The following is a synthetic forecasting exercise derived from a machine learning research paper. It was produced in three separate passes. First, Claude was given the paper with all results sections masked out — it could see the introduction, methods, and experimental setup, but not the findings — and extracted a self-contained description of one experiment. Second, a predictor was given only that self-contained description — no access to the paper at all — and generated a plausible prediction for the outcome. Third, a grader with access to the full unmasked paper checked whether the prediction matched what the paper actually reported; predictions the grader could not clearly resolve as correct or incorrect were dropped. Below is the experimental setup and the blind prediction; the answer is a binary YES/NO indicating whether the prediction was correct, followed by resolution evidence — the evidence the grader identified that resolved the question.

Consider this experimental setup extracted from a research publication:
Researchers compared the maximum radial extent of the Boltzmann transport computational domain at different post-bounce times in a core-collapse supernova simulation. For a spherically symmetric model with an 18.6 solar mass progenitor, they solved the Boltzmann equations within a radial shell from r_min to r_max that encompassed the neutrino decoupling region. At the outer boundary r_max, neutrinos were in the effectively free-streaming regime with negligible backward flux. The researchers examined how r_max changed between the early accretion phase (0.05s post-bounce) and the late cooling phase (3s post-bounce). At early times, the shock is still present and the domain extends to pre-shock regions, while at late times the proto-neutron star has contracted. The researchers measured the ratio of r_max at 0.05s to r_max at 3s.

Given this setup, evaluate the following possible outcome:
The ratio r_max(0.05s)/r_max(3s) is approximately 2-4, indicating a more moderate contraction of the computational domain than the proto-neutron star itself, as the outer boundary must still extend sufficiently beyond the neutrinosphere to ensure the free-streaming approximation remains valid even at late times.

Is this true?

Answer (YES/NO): NO